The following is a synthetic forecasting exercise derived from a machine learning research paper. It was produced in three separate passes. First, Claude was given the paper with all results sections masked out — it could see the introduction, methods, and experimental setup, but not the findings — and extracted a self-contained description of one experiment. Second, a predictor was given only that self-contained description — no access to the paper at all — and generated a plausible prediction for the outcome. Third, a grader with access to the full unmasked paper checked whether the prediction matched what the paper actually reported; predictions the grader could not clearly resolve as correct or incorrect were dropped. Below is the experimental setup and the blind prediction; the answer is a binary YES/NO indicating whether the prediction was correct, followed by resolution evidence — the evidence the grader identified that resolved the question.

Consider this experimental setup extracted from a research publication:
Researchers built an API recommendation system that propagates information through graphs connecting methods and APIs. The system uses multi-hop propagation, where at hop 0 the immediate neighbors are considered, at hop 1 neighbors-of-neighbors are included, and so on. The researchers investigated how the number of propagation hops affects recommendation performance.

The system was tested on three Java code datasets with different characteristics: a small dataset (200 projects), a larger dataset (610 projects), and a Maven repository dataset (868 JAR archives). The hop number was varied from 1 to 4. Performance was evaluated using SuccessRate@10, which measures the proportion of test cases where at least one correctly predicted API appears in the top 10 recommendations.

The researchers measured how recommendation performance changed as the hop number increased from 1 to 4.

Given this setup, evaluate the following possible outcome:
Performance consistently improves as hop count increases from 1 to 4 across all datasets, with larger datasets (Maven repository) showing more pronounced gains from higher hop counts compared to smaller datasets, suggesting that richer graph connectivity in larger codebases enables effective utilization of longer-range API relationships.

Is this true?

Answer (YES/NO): NO